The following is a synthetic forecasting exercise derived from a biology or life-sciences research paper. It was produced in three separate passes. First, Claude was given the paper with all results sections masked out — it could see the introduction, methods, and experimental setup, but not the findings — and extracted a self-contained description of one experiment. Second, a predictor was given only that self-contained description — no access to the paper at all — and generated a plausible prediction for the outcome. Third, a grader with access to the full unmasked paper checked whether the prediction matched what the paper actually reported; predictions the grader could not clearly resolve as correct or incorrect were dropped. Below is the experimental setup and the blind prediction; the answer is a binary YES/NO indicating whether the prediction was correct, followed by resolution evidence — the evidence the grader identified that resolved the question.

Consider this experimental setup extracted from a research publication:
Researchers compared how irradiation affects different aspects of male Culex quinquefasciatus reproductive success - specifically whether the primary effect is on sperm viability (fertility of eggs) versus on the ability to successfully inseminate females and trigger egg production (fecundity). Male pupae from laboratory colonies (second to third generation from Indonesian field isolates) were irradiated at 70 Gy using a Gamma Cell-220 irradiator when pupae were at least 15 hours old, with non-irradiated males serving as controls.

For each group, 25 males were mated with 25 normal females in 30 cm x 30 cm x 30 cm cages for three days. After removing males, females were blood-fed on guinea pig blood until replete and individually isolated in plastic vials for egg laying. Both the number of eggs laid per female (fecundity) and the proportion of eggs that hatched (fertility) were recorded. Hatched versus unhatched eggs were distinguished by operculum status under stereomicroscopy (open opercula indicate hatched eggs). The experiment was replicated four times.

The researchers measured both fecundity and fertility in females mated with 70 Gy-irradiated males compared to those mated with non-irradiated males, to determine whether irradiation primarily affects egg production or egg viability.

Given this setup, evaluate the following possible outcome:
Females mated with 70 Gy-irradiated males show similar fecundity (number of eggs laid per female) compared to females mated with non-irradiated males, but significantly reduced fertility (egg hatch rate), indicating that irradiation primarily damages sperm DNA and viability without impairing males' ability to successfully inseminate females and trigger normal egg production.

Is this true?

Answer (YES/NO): YES